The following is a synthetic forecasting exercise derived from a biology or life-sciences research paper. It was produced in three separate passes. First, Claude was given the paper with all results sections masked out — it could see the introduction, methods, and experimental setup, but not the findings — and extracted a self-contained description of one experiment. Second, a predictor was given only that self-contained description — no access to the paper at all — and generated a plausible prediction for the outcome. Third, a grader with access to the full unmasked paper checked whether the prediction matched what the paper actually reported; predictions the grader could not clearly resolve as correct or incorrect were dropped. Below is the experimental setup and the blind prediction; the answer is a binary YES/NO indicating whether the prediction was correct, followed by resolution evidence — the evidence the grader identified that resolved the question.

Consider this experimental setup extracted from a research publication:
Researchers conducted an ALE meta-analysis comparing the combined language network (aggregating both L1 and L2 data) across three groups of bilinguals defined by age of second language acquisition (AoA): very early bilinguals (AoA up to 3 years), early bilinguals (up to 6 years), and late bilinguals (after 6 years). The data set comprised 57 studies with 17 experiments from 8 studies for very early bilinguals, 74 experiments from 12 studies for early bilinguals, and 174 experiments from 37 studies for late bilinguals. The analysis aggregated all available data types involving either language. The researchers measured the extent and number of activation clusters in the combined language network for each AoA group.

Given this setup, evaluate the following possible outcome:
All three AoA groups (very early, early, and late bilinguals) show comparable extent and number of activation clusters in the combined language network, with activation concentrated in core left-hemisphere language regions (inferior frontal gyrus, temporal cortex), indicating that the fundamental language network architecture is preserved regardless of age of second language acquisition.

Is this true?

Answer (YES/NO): NO